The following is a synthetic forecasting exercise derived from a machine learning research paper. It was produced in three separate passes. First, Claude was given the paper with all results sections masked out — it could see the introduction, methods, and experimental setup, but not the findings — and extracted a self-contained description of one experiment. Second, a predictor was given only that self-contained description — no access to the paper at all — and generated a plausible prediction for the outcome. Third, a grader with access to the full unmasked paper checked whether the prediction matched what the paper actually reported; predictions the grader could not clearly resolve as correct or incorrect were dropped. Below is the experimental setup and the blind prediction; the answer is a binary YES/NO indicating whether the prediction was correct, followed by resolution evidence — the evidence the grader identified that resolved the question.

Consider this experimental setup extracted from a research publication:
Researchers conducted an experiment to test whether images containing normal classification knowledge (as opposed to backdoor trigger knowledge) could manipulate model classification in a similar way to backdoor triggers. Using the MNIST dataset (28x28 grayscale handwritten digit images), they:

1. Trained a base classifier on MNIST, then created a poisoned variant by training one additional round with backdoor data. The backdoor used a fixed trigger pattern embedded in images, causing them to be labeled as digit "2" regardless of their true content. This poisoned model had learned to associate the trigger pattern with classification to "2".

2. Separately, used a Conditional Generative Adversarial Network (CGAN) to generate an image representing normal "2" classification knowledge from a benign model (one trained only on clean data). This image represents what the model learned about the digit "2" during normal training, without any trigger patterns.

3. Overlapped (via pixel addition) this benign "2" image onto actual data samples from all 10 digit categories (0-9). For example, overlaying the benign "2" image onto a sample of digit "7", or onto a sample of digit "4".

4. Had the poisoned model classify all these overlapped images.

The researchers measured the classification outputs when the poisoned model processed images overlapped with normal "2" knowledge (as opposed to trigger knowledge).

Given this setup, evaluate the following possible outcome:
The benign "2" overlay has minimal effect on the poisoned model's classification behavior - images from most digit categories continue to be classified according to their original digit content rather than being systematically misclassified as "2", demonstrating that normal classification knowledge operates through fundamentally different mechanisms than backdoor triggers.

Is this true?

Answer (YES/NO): YES